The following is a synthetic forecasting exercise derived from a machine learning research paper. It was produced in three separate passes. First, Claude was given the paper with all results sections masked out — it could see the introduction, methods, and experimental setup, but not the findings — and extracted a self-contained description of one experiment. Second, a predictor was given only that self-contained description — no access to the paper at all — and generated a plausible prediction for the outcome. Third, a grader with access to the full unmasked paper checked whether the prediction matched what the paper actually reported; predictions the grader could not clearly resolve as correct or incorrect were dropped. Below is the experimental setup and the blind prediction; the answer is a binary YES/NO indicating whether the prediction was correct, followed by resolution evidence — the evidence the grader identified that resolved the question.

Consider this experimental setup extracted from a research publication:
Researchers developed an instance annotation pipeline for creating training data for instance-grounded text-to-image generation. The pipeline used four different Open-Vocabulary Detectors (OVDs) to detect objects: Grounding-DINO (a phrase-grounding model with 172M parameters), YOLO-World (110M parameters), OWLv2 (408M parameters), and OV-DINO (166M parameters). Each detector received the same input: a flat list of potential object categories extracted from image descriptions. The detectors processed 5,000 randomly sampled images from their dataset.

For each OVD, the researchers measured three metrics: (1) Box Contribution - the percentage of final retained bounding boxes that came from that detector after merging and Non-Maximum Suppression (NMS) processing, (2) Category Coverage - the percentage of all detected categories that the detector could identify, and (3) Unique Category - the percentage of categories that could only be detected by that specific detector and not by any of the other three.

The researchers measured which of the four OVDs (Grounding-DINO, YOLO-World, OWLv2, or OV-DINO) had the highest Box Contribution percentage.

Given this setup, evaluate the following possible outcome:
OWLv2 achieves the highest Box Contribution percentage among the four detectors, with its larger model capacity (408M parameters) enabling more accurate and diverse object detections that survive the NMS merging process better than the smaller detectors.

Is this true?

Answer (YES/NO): YES